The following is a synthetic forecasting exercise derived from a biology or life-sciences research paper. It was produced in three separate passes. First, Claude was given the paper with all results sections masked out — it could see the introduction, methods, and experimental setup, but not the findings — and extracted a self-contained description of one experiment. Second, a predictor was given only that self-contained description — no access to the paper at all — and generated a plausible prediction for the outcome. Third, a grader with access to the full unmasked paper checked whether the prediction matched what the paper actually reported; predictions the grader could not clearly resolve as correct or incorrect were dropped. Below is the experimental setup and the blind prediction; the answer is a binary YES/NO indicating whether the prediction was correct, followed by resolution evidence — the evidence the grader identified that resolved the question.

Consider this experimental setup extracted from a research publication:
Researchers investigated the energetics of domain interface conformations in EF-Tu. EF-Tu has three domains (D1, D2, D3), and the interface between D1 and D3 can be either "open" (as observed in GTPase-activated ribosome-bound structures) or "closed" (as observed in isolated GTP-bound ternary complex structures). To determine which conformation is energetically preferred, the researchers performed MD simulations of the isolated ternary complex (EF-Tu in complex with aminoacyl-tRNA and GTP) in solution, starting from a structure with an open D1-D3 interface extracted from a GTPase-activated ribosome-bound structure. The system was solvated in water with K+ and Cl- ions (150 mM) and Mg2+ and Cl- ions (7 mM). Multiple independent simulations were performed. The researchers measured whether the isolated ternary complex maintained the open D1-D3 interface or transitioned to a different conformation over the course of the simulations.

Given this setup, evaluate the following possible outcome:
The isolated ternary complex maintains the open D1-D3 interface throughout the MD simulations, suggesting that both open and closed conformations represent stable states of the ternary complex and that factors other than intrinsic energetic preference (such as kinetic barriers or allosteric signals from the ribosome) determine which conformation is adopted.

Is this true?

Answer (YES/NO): NO